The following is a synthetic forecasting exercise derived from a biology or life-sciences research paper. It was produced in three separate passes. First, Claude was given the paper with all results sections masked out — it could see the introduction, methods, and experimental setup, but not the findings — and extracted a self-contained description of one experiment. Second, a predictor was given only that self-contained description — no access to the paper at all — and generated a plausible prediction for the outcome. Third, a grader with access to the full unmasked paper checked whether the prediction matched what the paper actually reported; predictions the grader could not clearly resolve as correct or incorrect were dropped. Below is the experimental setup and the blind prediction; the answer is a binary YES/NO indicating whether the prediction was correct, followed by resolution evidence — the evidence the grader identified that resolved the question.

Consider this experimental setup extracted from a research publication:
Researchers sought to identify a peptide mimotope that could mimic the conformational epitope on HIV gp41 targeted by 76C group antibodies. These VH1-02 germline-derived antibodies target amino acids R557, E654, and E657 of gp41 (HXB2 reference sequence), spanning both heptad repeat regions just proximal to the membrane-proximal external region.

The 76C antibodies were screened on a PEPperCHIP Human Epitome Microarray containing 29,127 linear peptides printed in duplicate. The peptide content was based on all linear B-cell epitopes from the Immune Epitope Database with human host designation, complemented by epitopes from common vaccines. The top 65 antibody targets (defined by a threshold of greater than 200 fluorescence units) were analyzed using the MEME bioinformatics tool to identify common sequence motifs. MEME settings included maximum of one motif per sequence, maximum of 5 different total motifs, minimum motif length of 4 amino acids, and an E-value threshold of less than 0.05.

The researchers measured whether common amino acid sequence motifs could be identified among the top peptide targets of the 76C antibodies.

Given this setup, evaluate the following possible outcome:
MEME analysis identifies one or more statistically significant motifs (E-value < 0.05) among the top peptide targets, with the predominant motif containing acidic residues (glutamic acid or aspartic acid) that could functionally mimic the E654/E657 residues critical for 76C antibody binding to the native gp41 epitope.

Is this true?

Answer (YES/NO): YES